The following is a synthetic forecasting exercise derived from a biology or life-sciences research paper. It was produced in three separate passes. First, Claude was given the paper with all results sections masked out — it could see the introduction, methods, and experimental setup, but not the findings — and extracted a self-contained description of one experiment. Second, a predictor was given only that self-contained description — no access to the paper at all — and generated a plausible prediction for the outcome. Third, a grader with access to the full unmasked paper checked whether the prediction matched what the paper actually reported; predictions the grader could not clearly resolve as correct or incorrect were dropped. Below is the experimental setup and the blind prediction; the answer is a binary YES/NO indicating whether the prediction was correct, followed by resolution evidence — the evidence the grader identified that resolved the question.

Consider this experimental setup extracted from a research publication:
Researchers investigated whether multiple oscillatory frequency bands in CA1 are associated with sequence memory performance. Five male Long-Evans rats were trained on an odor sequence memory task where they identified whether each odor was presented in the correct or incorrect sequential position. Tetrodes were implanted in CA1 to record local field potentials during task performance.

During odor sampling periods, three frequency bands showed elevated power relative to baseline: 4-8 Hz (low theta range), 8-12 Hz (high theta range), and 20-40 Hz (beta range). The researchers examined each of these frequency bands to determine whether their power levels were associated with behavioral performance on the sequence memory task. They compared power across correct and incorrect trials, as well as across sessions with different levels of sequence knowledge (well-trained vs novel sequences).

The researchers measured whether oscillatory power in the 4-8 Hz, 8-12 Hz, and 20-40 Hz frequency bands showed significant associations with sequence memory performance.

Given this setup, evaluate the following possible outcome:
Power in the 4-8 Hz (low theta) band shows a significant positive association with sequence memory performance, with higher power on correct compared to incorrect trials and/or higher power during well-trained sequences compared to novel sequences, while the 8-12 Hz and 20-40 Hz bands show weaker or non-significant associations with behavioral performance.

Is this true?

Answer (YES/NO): NO